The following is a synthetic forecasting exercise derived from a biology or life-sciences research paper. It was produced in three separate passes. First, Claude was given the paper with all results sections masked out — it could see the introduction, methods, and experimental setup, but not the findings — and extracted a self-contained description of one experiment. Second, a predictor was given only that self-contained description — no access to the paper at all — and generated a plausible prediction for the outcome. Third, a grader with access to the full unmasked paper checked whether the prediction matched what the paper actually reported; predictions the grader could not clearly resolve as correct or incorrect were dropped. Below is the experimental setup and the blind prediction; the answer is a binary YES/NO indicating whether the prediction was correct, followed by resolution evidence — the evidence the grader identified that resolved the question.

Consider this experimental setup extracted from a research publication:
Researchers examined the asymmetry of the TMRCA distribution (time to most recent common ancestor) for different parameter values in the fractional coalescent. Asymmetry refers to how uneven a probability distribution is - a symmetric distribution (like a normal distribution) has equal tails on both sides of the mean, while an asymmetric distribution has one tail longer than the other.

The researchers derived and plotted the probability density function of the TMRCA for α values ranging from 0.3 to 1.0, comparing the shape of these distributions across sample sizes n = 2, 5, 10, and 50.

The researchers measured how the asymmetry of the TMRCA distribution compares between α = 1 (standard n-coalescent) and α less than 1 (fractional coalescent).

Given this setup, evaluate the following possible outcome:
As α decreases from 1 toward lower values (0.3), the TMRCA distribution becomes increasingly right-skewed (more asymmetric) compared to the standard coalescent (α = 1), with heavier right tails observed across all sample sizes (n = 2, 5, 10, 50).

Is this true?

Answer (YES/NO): YES